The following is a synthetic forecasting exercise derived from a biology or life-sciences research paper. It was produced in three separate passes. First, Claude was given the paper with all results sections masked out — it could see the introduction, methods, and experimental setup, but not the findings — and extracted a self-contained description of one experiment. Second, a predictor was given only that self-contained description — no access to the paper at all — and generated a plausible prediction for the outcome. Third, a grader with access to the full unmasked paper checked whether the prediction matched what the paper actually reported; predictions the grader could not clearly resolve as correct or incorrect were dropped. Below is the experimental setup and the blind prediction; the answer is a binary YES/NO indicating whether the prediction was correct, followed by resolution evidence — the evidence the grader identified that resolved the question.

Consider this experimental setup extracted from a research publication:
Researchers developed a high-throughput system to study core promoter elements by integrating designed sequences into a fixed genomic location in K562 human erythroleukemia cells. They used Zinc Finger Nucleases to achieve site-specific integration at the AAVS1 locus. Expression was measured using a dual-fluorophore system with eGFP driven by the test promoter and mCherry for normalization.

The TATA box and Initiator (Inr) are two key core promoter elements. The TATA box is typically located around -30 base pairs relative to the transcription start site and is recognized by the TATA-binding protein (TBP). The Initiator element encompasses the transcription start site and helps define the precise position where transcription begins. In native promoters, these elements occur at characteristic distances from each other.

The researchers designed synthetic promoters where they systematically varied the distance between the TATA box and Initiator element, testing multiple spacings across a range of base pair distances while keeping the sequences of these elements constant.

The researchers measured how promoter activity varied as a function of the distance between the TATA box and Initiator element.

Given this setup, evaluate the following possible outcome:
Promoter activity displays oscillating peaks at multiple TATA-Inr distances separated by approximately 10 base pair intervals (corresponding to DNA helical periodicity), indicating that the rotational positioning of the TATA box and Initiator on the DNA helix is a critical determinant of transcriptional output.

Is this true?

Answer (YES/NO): YES